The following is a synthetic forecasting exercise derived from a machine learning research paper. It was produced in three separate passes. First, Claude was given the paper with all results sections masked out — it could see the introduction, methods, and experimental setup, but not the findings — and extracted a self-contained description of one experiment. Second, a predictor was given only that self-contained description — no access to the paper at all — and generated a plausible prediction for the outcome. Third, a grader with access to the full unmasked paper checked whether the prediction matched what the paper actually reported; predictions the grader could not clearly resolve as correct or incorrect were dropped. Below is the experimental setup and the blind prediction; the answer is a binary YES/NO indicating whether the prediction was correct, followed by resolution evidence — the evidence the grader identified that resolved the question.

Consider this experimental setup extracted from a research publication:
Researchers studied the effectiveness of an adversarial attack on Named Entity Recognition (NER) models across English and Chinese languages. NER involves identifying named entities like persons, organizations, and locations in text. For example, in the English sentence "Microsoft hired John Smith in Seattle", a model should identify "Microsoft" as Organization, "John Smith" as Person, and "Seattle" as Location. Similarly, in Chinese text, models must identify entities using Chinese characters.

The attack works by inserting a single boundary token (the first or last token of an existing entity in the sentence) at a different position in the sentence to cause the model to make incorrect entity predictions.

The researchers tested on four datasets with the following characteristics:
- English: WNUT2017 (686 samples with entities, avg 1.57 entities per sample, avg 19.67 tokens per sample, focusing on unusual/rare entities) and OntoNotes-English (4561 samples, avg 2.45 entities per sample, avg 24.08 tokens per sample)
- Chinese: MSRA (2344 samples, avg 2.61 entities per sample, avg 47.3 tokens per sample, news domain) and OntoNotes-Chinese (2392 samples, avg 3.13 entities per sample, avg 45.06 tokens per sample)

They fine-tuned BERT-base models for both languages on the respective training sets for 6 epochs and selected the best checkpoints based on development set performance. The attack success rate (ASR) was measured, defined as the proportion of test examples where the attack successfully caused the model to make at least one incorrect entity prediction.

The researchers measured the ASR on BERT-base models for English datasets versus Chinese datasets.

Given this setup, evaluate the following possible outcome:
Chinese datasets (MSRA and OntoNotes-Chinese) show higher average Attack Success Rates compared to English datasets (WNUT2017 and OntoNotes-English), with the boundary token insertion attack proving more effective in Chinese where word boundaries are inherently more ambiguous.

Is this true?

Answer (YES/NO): YES